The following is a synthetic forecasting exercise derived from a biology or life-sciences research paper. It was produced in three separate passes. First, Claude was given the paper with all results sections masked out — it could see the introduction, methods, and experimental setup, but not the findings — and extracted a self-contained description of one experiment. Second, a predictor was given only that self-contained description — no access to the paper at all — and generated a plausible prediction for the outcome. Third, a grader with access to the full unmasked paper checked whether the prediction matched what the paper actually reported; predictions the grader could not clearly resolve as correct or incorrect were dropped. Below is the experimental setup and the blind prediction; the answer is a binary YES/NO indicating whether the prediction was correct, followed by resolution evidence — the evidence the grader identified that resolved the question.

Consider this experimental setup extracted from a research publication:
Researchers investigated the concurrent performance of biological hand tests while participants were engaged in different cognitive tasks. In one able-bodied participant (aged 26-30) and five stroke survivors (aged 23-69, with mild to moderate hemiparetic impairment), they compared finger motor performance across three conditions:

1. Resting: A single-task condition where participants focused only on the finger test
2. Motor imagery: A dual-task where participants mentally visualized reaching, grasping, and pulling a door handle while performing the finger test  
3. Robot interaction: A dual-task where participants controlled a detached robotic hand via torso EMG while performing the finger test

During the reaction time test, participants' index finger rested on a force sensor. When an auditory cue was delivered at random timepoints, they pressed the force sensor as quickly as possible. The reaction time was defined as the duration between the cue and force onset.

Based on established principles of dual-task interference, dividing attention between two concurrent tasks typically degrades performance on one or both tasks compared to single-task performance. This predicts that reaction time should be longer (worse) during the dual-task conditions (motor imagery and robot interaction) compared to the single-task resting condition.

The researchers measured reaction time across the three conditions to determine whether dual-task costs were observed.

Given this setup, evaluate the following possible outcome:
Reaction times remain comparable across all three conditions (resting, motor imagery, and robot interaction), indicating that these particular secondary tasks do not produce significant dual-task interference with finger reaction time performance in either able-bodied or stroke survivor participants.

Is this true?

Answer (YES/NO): NO